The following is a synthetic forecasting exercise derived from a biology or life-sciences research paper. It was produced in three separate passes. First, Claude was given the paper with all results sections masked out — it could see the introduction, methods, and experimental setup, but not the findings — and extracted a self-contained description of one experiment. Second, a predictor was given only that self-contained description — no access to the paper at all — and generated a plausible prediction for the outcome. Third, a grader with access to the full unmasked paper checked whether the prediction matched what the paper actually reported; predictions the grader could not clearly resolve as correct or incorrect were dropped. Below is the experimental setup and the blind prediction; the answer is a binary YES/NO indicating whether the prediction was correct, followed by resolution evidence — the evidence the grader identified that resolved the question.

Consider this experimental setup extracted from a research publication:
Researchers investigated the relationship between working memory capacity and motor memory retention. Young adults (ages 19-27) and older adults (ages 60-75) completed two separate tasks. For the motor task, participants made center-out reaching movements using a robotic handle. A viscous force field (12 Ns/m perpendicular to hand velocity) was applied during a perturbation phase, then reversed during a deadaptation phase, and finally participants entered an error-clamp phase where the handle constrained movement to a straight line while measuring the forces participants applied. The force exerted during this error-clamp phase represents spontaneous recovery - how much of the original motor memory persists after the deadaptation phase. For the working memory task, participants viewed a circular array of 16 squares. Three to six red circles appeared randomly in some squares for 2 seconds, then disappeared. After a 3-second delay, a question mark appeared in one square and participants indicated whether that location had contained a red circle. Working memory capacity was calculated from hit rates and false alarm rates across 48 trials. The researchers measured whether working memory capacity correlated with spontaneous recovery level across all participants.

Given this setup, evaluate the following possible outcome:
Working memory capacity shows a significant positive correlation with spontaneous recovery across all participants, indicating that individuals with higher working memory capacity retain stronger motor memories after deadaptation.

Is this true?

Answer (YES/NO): NO